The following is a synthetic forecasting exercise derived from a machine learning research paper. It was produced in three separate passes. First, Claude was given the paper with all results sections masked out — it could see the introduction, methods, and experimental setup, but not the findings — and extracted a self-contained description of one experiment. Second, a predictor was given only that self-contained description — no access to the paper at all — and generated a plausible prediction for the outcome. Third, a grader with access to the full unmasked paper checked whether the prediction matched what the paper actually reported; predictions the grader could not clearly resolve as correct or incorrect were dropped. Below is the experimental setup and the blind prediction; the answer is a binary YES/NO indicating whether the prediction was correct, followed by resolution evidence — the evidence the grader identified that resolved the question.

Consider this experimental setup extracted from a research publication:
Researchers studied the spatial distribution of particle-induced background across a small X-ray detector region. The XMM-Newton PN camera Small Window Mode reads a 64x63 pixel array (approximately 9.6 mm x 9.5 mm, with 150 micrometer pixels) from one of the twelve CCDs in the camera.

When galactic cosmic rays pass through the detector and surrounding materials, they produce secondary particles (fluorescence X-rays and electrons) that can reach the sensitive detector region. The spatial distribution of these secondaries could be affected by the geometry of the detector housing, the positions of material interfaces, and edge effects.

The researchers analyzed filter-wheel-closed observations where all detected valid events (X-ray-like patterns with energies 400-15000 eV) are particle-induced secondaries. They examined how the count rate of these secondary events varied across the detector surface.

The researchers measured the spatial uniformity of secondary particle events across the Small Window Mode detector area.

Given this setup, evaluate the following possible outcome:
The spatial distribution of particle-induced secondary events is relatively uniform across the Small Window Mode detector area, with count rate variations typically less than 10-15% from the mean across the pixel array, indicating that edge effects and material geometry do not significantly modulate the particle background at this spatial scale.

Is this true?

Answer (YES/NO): NO